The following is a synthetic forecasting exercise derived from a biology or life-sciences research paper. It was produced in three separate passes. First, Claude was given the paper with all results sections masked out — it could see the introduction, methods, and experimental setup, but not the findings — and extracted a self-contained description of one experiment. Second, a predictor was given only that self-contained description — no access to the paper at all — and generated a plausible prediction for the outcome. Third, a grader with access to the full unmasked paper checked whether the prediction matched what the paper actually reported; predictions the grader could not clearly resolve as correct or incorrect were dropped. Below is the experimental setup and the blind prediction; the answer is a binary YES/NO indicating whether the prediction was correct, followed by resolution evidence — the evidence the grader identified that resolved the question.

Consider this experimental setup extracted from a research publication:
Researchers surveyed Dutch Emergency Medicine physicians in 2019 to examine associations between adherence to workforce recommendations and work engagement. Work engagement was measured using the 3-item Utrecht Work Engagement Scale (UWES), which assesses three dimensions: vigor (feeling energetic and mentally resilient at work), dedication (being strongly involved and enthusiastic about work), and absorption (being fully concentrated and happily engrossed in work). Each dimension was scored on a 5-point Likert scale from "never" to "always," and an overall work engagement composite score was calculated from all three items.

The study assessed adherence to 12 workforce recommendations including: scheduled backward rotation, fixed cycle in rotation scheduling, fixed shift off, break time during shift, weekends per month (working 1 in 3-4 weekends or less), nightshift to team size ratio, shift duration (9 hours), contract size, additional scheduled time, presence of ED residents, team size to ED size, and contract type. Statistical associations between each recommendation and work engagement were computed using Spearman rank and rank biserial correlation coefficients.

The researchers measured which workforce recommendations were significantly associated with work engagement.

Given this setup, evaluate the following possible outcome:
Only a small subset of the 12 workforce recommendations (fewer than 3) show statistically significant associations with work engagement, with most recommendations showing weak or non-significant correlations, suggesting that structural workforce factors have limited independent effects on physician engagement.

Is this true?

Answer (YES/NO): YES